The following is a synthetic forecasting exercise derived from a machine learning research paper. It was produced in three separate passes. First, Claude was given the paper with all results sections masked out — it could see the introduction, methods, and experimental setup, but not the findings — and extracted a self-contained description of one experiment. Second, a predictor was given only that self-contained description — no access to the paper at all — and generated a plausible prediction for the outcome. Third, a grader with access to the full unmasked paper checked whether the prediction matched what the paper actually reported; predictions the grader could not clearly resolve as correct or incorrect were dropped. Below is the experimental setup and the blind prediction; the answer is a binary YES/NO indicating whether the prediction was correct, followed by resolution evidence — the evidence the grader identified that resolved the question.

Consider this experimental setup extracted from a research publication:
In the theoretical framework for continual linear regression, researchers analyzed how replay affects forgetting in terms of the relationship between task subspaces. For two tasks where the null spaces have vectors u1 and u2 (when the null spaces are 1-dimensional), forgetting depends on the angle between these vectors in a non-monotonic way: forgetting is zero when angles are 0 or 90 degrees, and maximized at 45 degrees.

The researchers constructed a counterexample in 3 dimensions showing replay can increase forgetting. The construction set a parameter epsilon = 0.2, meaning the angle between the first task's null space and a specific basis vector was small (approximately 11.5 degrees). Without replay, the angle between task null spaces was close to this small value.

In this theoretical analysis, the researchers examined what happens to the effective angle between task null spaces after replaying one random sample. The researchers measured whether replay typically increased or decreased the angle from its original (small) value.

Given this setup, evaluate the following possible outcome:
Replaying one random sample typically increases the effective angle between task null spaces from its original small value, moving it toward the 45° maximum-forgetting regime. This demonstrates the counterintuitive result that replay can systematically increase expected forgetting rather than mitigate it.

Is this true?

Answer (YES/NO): YES